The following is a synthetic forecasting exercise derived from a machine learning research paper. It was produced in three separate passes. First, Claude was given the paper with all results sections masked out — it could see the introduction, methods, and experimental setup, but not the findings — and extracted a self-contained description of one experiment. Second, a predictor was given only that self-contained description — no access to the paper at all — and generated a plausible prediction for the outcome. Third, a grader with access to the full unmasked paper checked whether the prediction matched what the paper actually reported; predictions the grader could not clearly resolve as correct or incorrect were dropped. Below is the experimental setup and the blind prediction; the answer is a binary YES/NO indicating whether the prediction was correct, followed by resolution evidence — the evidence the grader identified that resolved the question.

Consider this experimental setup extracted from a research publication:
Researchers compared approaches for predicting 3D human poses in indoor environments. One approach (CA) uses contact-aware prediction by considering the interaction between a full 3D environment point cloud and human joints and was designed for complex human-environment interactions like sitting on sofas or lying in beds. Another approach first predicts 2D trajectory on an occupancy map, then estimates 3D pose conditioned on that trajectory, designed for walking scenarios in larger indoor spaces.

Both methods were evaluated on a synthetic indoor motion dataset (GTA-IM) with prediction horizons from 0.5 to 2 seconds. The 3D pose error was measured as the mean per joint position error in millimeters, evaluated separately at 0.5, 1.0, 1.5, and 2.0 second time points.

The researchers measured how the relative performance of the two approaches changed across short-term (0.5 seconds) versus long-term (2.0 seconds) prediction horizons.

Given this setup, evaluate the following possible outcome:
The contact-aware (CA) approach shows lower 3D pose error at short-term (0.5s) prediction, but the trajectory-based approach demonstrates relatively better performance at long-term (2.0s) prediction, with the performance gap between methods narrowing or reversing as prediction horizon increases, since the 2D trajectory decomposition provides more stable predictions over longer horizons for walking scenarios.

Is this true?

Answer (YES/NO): YES